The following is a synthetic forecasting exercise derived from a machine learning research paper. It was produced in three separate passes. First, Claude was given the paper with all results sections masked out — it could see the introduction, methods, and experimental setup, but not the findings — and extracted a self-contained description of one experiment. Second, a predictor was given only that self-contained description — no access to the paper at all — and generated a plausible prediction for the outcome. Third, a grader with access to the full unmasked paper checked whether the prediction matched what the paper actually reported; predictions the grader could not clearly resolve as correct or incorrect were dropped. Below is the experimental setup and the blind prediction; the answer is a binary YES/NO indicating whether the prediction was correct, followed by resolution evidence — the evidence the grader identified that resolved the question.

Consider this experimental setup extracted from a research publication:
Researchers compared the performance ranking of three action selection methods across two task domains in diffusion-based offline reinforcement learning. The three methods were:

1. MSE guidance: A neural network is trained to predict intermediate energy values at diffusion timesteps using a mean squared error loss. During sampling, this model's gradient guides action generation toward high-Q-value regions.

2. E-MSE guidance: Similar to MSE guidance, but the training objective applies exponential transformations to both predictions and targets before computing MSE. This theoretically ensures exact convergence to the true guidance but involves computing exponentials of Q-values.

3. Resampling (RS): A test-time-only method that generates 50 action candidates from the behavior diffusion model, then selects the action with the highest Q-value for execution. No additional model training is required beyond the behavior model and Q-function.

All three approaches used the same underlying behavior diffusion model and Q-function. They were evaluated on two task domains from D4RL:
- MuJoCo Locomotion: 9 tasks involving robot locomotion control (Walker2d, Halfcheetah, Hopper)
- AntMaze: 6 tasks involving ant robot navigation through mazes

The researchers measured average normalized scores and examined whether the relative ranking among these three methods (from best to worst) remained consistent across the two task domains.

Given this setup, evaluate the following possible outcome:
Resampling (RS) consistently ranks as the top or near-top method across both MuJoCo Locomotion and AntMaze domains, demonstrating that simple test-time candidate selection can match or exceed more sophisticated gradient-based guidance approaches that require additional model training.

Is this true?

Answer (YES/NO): YES